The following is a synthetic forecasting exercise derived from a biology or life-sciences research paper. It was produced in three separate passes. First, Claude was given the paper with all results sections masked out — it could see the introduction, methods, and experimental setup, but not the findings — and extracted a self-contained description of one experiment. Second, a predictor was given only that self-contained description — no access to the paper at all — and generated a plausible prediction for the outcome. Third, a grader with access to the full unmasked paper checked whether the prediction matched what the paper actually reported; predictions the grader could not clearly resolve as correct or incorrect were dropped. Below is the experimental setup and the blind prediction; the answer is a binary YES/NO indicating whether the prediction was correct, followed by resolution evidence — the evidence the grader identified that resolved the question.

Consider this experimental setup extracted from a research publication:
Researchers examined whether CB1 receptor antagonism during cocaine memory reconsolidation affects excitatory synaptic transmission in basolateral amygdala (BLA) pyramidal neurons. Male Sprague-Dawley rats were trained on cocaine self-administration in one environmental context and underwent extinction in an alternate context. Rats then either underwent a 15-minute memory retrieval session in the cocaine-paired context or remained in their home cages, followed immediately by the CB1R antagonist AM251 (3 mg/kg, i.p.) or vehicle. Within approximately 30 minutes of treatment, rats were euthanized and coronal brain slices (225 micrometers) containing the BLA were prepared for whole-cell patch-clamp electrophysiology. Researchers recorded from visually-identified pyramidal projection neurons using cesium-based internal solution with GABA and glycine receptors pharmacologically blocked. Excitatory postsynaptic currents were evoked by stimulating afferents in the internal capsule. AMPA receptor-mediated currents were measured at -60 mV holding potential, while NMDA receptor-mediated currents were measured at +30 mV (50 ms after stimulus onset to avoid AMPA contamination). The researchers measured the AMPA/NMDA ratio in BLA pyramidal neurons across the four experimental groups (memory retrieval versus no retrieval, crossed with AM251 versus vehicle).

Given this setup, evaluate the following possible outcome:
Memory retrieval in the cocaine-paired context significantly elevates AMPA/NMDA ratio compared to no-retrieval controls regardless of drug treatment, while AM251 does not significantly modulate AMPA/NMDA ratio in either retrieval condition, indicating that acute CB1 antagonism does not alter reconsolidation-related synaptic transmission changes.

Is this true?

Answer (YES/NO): NO